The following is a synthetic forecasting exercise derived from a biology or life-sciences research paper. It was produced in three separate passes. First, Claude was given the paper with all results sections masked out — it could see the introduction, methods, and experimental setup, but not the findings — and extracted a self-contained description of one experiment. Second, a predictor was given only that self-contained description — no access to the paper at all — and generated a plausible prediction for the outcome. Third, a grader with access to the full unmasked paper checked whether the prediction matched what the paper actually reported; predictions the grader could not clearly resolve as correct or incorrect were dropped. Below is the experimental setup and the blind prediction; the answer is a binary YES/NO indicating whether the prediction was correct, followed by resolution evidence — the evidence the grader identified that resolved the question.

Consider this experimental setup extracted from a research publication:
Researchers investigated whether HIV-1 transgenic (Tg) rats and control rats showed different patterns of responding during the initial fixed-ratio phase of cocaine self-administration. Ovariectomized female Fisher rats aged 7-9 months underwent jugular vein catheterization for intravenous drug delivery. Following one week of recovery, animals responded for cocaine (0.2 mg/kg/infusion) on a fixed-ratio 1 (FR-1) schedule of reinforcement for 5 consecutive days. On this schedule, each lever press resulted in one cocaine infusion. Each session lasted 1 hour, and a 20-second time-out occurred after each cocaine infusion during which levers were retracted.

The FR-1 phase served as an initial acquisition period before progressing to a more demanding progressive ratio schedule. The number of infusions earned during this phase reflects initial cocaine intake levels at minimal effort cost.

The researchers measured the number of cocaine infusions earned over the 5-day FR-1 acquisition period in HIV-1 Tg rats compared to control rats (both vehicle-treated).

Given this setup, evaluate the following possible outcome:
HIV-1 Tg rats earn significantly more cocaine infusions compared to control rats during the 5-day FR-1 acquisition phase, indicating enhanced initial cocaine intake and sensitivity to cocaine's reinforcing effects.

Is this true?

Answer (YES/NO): YES